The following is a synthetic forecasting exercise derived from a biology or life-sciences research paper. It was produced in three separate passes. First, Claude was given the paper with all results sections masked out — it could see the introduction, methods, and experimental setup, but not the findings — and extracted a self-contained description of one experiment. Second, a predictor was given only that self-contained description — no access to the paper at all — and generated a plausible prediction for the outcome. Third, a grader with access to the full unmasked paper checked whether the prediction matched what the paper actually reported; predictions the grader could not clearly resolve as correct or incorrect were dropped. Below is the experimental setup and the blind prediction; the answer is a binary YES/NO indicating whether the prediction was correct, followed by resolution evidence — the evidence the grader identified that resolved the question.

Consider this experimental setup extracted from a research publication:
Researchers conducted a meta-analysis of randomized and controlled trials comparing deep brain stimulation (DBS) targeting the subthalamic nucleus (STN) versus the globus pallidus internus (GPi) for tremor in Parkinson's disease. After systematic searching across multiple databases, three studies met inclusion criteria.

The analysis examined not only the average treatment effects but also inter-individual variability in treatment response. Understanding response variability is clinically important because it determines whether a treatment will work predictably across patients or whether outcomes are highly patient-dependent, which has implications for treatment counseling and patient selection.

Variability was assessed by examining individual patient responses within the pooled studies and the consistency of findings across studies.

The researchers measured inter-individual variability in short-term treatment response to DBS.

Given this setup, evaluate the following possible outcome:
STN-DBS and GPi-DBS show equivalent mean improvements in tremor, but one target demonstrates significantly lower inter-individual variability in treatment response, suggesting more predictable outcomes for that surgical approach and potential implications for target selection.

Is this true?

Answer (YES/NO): NO